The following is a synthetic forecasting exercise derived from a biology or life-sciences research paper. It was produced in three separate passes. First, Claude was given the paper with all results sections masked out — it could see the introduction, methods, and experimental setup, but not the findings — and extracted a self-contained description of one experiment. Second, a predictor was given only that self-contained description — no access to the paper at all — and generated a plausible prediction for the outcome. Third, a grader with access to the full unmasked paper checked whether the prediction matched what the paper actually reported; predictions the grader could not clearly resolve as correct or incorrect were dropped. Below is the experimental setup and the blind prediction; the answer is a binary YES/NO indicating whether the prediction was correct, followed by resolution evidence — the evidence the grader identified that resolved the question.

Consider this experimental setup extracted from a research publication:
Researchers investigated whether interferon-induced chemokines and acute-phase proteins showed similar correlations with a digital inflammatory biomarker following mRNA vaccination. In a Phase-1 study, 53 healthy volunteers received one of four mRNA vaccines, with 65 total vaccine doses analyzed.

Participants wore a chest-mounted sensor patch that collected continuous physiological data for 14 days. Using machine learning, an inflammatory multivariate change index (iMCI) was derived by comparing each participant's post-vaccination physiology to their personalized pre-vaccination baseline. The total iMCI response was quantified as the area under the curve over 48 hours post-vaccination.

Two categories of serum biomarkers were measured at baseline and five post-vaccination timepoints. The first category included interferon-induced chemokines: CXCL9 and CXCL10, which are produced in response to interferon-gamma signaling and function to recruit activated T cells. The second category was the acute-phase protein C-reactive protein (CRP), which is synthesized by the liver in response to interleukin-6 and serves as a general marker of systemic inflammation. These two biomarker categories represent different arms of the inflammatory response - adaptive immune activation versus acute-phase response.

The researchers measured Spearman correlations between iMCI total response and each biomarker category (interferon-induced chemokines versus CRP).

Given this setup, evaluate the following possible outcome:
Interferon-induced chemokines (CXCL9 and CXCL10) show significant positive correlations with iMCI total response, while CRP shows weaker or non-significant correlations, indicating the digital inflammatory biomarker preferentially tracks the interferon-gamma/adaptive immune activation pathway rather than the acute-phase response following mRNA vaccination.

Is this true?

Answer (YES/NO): NO